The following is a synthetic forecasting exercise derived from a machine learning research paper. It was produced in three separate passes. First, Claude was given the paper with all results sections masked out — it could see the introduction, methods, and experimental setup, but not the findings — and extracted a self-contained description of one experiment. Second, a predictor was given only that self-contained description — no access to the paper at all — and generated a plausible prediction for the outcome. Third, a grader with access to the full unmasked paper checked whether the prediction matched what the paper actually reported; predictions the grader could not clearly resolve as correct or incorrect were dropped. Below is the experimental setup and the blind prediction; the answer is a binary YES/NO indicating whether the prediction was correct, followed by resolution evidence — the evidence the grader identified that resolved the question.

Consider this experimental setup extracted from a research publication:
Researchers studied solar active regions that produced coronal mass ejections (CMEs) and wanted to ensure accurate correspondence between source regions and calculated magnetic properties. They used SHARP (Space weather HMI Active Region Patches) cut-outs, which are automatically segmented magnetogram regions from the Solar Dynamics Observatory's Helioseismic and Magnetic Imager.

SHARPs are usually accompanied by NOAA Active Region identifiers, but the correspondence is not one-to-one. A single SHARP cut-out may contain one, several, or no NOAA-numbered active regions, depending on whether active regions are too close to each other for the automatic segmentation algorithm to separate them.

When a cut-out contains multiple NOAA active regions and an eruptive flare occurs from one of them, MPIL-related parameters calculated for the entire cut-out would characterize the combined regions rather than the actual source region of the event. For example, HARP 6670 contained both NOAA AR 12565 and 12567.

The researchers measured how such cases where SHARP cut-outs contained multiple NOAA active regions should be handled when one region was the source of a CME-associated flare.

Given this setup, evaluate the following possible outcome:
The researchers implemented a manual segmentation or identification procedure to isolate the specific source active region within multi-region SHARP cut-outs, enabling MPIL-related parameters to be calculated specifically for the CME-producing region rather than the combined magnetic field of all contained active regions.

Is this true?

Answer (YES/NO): NO